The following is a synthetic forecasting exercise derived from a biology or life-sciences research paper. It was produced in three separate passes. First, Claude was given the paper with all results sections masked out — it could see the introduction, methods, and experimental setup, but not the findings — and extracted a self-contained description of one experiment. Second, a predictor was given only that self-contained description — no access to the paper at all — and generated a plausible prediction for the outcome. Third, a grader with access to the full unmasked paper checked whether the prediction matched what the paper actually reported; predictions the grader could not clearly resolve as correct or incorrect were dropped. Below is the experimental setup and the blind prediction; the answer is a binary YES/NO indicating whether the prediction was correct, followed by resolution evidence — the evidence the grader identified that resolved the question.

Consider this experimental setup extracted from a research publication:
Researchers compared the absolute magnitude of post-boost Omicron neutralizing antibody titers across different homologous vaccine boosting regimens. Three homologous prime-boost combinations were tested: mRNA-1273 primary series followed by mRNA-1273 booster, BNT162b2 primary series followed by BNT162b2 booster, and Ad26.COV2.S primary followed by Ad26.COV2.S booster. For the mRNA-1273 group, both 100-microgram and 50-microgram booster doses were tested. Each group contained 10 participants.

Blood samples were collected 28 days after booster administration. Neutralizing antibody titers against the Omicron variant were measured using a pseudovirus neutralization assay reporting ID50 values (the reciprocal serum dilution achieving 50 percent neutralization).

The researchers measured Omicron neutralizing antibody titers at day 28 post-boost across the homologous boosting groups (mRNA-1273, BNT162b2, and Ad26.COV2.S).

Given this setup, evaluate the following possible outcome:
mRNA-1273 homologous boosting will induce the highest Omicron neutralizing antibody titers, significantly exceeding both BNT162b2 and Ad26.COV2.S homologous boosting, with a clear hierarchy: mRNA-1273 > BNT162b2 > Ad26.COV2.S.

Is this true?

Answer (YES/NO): NO